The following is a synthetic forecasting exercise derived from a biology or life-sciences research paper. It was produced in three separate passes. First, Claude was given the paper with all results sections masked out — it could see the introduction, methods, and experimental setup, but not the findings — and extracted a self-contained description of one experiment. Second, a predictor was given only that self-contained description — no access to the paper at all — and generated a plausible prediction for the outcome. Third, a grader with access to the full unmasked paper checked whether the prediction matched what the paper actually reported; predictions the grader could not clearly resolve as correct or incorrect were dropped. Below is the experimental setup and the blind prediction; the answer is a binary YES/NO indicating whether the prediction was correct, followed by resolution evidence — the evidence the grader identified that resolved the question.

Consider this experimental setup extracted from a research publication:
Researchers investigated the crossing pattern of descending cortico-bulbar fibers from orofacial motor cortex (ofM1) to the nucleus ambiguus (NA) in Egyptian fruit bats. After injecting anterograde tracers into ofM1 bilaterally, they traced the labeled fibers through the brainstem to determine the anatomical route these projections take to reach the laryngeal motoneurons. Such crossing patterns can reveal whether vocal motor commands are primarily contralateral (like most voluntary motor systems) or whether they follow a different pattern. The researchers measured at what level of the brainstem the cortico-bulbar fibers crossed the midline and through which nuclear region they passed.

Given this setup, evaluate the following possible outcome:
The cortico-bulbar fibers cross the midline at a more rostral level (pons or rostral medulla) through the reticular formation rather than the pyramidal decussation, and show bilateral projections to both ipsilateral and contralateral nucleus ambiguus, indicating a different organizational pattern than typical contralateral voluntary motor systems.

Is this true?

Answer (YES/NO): NO